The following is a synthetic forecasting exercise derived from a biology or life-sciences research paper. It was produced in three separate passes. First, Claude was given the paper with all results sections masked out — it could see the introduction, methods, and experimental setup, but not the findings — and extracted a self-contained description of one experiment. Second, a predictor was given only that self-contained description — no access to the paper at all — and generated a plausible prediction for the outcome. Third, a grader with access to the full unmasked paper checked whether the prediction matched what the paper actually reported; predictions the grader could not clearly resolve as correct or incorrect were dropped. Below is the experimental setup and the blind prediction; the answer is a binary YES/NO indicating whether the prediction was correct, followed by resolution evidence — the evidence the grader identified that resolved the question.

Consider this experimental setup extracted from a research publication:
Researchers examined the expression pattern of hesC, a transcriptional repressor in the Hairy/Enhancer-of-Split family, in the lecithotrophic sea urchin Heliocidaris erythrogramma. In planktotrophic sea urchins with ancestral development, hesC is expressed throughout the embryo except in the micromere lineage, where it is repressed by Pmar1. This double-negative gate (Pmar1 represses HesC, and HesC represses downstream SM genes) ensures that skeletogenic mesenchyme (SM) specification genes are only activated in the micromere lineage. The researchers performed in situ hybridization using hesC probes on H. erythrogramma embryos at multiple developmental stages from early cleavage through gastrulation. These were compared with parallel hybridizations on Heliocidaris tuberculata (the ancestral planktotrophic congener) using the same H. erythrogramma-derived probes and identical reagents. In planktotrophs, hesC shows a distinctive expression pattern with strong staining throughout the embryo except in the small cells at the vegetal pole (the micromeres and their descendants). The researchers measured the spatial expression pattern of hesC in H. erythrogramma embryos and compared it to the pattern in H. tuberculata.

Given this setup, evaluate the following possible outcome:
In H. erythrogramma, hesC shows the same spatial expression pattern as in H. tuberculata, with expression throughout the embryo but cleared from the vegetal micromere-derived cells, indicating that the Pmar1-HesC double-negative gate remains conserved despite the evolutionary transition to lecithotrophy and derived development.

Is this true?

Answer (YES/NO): NO